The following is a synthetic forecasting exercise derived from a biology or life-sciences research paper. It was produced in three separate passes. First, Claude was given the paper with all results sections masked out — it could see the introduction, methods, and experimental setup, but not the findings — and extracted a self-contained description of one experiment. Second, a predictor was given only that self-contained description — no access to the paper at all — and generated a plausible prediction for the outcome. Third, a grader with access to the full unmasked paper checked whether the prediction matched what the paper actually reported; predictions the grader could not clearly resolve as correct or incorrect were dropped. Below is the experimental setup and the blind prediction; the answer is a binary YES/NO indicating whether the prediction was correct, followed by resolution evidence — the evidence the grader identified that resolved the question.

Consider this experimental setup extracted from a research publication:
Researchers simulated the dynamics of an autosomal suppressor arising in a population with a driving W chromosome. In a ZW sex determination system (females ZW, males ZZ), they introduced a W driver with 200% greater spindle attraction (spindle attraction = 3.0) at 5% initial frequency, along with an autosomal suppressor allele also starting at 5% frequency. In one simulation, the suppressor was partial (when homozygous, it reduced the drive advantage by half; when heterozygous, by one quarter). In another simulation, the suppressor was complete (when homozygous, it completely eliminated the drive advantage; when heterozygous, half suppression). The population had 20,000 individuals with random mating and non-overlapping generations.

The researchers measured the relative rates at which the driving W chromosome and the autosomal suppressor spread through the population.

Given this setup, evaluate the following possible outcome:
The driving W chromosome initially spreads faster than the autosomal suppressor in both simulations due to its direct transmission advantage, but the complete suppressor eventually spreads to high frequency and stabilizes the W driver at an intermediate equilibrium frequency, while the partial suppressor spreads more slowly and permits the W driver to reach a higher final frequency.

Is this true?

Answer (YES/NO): NO